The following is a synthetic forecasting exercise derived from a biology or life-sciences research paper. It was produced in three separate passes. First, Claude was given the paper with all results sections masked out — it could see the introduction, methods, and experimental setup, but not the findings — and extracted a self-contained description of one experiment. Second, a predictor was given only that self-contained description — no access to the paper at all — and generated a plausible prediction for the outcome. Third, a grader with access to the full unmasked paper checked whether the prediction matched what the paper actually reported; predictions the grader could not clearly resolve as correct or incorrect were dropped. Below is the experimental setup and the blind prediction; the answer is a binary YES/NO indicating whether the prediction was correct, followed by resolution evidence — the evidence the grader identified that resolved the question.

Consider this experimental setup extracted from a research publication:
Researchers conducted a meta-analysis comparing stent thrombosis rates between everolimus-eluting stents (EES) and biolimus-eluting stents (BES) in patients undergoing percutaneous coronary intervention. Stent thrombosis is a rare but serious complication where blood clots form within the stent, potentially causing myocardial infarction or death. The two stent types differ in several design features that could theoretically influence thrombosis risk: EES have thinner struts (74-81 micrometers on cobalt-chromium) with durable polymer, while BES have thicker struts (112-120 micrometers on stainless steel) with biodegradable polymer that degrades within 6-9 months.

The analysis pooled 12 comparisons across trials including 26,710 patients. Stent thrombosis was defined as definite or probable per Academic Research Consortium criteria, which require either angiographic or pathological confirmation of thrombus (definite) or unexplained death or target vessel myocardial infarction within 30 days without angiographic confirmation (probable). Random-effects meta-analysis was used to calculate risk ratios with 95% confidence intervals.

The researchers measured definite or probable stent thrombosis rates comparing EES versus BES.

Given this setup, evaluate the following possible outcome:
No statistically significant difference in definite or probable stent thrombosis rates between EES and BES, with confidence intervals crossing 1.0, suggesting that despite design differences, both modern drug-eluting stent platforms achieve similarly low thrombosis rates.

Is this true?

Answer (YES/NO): YES